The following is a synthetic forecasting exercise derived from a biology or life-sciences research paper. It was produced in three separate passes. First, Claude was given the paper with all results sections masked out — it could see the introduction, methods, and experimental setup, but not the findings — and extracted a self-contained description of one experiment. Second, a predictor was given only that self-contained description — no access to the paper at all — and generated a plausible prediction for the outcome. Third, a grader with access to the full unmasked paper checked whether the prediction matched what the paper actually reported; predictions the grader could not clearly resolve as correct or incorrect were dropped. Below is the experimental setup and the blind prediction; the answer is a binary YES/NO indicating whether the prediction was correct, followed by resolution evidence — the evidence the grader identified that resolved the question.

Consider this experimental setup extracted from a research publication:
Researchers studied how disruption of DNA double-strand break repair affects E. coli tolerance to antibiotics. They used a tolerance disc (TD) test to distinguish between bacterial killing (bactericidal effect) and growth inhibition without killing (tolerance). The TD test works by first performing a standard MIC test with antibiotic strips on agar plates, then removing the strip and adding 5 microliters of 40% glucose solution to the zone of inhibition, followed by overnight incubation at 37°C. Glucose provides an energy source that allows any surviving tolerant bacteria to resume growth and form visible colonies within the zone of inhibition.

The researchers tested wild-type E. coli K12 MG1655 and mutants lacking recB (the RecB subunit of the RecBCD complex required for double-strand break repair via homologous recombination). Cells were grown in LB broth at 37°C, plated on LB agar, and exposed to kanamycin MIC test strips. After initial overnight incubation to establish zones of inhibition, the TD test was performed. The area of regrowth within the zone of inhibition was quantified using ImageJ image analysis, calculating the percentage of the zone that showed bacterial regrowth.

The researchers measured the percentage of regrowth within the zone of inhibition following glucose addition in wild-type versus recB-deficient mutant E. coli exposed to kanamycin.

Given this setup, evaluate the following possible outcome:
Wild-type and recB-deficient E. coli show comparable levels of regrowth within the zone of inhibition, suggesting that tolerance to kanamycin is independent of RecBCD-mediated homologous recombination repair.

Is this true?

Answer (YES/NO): NO